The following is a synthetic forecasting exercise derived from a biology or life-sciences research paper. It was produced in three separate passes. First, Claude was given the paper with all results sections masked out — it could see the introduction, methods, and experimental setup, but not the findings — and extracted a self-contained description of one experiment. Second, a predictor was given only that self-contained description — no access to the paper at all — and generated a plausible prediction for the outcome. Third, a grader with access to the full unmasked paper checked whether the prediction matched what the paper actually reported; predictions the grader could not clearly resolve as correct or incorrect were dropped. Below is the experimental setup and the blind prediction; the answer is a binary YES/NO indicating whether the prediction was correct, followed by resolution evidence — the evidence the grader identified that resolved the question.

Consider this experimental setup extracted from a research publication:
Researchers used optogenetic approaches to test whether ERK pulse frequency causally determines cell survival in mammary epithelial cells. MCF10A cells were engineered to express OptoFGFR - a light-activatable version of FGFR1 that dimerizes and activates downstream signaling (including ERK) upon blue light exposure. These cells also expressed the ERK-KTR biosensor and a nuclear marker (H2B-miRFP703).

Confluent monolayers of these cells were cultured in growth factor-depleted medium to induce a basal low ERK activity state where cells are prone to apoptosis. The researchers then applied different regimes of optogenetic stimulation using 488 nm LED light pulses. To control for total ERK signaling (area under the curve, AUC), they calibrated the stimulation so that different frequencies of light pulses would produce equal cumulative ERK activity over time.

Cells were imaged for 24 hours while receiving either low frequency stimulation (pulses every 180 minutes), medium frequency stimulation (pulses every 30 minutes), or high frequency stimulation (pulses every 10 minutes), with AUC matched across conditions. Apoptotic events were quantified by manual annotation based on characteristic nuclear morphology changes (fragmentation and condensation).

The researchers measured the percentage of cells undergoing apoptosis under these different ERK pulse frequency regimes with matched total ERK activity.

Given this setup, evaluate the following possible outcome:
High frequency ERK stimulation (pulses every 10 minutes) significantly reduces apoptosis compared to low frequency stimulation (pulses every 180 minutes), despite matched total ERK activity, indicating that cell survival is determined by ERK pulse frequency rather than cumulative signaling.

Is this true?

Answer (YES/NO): NO